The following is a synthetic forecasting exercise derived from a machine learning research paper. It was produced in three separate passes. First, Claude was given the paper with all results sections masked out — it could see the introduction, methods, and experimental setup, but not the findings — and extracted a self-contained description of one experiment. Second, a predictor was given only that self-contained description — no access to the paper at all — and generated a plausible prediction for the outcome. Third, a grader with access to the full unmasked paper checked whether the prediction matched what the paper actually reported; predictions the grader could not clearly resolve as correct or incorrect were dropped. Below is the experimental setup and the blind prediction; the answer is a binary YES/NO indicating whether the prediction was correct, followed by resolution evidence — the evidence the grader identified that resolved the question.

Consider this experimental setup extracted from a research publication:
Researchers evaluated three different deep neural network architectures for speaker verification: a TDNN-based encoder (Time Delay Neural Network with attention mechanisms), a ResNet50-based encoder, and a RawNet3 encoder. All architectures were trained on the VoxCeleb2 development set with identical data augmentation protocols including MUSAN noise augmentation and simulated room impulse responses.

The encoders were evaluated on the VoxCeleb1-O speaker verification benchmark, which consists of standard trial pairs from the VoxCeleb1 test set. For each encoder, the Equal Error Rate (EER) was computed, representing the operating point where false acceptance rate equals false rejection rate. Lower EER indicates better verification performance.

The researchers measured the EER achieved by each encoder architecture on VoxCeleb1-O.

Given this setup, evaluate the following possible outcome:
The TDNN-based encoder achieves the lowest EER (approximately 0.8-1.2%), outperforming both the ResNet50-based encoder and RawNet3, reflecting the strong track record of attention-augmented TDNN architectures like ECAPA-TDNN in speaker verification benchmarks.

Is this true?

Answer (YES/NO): NO